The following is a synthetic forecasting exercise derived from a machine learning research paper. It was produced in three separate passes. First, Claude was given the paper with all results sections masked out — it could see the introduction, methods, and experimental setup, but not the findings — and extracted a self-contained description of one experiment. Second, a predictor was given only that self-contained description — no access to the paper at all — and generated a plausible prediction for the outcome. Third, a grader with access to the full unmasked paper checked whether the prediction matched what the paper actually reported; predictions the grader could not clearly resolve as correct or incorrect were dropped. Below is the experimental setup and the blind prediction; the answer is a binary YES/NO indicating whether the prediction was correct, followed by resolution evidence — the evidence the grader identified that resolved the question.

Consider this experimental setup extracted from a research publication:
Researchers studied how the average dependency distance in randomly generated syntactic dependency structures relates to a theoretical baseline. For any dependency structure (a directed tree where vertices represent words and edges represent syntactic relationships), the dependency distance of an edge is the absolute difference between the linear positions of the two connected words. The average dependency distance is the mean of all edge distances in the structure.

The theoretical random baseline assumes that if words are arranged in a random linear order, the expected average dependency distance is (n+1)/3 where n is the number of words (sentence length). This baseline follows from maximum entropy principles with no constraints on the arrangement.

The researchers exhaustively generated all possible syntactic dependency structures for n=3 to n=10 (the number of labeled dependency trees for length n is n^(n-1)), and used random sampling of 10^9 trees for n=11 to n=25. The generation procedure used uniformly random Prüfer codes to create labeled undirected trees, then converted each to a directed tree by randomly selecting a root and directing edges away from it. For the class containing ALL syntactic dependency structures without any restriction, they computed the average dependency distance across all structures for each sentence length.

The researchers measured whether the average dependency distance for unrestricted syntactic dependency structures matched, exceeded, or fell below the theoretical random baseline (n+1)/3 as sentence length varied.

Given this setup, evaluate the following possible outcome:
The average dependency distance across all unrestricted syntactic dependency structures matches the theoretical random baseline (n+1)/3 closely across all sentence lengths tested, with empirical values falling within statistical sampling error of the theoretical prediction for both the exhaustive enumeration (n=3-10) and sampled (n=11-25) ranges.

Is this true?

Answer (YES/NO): YES